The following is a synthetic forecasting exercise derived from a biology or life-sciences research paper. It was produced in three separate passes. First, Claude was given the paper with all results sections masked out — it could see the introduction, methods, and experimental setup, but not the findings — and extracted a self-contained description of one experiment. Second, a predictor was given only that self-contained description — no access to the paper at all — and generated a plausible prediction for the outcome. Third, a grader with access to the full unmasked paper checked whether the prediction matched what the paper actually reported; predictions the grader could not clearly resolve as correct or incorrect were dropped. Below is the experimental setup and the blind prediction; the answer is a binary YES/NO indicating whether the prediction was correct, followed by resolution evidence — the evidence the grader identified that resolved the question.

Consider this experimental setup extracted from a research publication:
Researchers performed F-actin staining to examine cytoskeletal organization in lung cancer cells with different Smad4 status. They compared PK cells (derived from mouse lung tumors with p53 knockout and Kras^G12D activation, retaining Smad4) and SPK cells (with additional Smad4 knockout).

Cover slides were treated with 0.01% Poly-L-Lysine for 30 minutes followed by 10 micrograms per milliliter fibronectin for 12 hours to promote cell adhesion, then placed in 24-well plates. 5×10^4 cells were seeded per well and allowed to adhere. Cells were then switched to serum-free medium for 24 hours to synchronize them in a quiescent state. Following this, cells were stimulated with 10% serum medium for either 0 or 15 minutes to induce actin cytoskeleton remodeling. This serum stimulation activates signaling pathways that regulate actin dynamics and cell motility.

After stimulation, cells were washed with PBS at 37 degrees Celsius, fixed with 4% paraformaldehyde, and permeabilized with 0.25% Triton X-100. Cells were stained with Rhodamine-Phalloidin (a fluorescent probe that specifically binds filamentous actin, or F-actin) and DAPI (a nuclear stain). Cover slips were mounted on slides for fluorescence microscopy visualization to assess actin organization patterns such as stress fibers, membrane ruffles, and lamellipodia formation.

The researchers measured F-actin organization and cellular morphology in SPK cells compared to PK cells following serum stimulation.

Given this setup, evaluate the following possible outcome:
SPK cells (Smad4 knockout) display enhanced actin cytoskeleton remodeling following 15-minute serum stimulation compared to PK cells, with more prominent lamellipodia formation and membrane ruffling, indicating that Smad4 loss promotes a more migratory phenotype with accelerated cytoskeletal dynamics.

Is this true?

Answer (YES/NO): YES